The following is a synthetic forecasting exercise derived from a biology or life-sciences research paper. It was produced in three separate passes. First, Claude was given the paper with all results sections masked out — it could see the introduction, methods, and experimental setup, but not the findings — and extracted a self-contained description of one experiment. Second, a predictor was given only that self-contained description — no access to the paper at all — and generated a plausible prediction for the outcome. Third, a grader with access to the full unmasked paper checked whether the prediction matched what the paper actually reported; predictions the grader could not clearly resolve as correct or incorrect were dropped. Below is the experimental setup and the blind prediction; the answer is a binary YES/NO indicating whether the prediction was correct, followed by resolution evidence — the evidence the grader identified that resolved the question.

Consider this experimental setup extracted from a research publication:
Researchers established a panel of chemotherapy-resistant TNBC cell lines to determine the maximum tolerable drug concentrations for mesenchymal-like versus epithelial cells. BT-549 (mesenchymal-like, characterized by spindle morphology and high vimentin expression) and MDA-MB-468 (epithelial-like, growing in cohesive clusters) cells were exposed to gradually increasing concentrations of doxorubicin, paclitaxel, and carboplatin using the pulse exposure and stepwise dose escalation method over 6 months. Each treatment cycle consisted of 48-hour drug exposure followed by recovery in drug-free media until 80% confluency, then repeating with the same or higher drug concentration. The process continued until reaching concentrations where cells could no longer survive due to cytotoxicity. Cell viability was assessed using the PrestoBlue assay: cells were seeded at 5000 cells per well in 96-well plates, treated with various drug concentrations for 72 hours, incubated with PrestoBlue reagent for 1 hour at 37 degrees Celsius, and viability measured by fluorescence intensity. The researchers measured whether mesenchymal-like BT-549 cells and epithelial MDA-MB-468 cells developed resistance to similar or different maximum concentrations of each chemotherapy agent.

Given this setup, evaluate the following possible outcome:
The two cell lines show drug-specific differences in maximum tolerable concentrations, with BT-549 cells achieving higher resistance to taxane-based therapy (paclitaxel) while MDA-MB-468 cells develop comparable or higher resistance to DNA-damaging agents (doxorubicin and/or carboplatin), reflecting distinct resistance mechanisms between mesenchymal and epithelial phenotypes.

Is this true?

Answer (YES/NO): NO